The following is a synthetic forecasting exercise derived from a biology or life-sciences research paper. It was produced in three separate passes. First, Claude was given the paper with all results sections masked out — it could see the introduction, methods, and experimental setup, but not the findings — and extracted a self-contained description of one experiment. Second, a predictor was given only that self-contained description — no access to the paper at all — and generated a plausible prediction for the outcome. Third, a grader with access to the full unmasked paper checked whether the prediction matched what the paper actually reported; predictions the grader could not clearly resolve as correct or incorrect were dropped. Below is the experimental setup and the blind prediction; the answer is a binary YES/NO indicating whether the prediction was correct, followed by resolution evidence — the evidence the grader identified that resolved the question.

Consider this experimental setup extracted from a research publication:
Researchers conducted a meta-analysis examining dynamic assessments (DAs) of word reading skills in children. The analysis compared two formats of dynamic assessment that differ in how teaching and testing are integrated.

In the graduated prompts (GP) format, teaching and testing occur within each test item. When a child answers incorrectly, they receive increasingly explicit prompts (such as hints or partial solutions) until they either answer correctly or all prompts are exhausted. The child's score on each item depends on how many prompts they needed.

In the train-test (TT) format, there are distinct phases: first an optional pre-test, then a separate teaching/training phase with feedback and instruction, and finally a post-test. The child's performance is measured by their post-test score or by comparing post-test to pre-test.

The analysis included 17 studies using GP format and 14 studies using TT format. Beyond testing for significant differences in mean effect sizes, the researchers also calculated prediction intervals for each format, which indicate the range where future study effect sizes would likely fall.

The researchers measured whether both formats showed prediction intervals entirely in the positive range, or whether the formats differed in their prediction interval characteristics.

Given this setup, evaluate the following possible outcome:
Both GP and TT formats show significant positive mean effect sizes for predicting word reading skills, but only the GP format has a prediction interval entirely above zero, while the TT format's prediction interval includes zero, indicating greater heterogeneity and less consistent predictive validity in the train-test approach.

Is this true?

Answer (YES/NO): YES